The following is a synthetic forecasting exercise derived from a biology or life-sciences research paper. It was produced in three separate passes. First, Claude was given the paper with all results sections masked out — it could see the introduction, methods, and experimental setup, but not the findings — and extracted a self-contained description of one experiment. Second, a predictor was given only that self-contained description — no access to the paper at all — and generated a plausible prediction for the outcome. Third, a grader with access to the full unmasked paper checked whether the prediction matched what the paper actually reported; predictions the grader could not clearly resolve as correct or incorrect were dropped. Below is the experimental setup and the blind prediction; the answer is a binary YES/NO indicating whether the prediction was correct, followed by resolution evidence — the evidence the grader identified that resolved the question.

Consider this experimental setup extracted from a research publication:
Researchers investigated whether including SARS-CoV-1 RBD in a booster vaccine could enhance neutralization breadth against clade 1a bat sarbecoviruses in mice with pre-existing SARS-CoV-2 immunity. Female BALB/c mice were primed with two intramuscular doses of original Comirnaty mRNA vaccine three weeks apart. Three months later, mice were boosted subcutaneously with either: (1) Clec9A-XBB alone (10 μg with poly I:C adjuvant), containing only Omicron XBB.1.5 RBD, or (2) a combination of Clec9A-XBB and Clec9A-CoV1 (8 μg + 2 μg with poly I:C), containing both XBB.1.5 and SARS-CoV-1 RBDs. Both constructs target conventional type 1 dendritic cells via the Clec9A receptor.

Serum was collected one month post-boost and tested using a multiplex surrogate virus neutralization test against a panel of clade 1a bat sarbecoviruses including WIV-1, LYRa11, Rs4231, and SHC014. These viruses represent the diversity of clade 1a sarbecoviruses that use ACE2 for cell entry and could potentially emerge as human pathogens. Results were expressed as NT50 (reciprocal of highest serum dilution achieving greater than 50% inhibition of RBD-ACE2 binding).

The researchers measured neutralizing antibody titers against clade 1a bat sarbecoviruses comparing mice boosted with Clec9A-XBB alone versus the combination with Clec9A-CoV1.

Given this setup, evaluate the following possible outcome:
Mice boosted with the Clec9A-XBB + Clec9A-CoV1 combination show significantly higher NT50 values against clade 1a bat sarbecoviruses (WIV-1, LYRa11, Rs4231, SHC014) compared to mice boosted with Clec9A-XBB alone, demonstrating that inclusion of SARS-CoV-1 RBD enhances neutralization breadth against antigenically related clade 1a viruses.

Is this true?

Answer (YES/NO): YES